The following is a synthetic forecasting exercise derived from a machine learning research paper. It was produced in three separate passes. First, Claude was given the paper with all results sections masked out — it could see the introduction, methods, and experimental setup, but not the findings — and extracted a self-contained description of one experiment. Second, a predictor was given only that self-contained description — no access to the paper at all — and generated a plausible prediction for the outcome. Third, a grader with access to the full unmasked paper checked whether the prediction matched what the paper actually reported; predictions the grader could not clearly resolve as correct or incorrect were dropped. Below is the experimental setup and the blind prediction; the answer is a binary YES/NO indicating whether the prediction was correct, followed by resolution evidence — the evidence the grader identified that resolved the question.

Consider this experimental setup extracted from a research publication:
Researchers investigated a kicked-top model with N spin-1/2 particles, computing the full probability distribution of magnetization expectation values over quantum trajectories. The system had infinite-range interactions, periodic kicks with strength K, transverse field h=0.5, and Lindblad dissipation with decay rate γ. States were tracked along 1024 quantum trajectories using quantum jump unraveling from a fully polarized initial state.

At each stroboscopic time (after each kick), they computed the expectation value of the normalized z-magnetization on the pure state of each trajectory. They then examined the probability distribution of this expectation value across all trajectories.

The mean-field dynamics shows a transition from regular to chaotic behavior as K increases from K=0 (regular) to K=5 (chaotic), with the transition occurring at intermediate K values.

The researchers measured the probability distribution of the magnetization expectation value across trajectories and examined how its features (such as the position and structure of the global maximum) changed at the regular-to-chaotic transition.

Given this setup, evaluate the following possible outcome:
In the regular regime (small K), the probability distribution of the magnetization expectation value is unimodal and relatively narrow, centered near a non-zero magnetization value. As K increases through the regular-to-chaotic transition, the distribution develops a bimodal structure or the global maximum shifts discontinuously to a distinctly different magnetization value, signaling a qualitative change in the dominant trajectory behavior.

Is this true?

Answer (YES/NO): NO